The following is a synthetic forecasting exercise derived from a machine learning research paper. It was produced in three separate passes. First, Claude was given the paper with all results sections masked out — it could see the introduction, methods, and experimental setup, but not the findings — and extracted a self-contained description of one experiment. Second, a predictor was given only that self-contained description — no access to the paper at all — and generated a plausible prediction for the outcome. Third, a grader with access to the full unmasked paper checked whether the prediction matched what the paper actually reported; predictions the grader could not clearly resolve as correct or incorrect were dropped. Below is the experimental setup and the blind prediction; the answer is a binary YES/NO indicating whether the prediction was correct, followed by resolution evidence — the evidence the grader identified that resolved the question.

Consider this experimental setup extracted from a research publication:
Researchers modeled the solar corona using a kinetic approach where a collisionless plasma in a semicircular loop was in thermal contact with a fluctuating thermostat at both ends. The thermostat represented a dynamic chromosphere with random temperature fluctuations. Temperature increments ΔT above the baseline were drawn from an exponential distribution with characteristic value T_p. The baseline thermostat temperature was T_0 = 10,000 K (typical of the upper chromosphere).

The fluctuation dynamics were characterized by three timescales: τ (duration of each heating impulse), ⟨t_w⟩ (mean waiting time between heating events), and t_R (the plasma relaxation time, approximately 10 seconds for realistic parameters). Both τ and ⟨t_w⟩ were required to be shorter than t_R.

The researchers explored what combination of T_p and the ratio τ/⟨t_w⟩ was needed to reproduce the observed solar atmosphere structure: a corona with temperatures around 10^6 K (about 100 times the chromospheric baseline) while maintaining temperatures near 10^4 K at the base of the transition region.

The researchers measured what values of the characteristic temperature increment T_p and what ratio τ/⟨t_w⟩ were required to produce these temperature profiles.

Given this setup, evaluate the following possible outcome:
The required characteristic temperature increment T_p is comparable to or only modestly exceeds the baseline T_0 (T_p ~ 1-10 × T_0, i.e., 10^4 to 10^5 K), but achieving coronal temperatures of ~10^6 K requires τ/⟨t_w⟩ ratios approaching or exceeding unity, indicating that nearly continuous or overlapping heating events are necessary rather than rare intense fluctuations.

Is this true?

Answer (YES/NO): NO